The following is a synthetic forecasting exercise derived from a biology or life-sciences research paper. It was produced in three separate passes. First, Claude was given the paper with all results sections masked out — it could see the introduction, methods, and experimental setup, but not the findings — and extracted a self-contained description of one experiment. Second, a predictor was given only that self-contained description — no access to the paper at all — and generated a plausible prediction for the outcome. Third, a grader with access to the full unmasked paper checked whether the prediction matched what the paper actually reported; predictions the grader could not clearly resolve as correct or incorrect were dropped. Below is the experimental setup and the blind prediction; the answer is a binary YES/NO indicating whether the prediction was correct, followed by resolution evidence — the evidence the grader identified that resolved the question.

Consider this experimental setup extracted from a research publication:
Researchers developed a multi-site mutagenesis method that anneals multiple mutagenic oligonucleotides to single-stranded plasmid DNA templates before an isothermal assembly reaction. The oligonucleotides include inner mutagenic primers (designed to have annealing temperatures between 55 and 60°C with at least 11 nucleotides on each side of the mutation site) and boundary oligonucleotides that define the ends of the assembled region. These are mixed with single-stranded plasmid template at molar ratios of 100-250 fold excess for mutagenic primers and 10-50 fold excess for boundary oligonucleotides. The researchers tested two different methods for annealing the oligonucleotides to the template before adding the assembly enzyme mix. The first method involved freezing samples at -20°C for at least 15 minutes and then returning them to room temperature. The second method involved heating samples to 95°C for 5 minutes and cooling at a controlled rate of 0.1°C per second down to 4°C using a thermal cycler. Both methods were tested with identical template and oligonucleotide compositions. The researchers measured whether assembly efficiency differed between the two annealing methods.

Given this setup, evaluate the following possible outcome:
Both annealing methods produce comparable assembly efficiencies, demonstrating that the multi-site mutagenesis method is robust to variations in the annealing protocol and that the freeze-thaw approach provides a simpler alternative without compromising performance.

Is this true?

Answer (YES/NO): YES